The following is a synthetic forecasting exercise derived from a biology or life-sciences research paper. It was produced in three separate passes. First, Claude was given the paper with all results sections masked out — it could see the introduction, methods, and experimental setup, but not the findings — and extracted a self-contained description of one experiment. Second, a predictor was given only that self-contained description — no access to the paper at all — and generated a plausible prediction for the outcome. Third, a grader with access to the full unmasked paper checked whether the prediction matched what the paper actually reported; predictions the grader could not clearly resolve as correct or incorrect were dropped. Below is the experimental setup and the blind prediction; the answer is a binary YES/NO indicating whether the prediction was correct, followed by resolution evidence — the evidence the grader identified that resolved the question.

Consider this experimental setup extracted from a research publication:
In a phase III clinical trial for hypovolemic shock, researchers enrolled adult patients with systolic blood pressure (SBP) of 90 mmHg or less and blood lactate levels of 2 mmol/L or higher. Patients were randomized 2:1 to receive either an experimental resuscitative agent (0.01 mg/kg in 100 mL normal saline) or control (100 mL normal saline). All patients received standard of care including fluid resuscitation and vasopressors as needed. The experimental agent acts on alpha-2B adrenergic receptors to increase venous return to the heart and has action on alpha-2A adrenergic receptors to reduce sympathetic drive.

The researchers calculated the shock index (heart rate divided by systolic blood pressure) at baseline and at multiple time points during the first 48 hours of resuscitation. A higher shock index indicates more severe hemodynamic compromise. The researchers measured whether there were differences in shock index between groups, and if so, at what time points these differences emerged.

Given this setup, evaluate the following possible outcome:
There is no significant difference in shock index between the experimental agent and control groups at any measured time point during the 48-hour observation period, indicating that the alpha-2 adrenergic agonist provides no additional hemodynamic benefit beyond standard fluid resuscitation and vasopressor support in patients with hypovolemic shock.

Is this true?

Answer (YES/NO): NO